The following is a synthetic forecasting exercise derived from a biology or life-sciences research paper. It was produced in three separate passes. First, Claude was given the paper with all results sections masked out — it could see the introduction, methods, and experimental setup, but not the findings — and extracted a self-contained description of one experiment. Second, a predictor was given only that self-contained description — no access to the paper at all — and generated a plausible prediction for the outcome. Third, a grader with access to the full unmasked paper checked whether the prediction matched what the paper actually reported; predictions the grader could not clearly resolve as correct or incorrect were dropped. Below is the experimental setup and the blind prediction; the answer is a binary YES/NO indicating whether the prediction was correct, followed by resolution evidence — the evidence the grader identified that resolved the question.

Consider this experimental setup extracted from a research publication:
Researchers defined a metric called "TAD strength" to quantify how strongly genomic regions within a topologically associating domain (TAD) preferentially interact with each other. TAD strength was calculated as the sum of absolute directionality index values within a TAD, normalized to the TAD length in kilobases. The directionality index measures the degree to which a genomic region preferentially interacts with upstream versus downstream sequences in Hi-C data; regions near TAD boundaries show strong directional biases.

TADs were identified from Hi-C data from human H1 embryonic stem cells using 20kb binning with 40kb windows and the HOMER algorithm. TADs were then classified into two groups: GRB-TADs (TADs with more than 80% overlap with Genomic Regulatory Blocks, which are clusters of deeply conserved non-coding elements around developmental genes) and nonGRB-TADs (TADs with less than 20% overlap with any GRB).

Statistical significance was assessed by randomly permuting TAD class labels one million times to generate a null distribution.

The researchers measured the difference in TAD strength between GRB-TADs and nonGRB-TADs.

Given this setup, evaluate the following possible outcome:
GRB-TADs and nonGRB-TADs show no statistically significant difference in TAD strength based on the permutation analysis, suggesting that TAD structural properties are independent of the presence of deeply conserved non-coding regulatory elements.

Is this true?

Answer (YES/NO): NO